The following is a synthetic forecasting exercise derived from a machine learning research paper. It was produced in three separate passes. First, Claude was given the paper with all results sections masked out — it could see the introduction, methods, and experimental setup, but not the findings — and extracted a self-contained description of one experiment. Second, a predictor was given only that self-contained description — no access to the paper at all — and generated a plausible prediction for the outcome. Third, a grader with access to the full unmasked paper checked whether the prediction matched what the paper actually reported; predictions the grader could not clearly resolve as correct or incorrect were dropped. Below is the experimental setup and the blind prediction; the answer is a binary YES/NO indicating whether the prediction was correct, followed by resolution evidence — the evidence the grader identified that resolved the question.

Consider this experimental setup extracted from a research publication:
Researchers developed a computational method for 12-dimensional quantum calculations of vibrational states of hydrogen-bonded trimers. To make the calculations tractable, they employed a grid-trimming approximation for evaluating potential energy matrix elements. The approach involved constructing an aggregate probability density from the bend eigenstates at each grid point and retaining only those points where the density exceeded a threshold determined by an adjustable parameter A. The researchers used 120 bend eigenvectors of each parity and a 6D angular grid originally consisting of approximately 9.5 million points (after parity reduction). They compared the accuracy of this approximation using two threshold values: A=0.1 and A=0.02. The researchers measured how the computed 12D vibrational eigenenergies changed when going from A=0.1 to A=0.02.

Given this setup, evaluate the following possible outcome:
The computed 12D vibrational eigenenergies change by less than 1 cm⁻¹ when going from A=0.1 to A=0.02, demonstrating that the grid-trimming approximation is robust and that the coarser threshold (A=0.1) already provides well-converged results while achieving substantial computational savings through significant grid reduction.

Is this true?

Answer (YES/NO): YES